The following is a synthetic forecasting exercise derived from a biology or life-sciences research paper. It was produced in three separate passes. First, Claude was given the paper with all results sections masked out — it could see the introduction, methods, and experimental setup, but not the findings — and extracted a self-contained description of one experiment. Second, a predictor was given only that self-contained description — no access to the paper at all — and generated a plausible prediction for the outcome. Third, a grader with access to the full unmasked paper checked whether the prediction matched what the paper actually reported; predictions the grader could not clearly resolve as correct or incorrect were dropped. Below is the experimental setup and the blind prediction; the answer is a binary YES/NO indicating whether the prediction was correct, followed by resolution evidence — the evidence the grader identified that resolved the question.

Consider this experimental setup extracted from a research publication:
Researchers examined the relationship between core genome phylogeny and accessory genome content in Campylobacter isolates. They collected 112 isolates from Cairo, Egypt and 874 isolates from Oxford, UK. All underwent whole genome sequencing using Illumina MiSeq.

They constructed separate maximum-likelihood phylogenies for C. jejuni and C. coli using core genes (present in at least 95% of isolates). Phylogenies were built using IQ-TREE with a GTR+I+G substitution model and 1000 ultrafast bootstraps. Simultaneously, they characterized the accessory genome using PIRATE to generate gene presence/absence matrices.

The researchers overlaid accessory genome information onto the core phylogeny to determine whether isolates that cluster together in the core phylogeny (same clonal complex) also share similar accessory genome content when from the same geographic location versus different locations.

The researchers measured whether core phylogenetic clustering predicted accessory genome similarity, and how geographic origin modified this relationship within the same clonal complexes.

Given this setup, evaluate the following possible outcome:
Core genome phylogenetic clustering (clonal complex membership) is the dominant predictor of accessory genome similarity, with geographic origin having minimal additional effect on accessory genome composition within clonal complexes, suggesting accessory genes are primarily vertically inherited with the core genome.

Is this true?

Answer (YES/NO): NO